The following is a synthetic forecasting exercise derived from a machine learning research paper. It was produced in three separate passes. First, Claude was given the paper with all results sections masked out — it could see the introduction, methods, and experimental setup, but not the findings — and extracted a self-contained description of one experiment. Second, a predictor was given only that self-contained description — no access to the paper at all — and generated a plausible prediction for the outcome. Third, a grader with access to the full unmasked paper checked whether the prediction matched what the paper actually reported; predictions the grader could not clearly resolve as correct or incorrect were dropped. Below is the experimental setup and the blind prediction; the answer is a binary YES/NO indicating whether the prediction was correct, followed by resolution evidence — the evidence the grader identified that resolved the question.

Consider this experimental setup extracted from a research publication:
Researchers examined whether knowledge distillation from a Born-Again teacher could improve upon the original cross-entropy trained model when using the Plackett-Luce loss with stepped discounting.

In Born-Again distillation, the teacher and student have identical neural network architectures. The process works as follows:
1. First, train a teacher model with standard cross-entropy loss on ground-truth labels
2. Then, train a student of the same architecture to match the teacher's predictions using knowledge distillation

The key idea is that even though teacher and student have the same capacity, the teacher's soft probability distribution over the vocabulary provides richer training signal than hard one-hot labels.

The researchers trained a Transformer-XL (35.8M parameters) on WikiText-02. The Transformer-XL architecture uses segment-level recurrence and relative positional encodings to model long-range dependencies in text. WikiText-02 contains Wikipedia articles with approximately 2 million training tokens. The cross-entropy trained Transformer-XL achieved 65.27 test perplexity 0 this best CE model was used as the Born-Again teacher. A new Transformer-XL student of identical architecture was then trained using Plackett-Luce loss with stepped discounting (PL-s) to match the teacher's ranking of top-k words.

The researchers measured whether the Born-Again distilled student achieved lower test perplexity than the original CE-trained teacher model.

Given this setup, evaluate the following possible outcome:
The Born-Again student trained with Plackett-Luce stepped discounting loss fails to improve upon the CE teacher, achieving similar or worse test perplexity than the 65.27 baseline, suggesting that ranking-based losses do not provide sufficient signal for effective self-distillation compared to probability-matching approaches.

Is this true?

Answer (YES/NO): NO